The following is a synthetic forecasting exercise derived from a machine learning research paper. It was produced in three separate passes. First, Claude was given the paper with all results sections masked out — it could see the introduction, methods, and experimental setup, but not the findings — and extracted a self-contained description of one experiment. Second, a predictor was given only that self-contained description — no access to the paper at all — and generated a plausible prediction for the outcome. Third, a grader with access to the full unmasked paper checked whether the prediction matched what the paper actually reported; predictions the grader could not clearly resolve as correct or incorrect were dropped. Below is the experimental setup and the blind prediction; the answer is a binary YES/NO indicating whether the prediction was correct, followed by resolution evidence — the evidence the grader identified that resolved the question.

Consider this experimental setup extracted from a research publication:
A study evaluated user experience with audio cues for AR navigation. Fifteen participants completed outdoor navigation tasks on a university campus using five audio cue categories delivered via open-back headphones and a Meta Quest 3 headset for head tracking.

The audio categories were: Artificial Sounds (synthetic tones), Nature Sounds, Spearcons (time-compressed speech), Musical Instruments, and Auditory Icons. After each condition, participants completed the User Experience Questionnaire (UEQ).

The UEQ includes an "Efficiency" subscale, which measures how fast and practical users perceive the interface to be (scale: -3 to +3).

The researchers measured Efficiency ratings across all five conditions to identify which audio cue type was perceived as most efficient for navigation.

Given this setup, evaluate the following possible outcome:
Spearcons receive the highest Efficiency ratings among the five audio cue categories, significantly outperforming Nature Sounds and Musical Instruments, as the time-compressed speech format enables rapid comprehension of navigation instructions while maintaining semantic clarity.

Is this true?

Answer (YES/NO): NO